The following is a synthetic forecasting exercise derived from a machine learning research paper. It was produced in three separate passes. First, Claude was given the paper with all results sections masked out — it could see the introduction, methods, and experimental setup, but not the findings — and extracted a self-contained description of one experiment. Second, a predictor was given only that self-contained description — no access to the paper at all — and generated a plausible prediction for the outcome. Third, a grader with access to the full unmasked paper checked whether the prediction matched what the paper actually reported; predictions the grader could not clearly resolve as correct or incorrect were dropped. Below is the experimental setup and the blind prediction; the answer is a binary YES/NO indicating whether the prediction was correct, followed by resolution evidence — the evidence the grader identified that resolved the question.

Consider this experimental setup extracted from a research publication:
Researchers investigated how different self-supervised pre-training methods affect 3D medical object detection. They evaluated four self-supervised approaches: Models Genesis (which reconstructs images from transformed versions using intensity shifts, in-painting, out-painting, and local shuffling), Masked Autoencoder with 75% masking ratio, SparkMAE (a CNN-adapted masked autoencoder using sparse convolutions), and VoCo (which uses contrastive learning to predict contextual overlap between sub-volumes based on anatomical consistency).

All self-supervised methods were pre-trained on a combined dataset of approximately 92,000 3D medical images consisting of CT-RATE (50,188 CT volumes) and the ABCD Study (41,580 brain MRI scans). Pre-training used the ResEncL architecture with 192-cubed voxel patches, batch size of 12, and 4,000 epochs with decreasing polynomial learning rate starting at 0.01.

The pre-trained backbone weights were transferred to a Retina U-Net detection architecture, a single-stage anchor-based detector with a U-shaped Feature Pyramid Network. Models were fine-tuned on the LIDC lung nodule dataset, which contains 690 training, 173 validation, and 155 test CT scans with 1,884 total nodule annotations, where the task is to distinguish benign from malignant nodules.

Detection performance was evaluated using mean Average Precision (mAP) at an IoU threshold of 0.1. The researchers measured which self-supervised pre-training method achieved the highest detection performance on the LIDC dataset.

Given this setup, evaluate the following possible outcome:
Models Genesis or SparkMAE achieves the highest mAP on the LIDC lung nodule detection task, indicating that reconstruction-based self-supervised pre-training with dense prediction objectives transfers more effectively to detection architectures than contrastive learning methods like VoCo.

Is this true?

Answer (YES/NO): YES